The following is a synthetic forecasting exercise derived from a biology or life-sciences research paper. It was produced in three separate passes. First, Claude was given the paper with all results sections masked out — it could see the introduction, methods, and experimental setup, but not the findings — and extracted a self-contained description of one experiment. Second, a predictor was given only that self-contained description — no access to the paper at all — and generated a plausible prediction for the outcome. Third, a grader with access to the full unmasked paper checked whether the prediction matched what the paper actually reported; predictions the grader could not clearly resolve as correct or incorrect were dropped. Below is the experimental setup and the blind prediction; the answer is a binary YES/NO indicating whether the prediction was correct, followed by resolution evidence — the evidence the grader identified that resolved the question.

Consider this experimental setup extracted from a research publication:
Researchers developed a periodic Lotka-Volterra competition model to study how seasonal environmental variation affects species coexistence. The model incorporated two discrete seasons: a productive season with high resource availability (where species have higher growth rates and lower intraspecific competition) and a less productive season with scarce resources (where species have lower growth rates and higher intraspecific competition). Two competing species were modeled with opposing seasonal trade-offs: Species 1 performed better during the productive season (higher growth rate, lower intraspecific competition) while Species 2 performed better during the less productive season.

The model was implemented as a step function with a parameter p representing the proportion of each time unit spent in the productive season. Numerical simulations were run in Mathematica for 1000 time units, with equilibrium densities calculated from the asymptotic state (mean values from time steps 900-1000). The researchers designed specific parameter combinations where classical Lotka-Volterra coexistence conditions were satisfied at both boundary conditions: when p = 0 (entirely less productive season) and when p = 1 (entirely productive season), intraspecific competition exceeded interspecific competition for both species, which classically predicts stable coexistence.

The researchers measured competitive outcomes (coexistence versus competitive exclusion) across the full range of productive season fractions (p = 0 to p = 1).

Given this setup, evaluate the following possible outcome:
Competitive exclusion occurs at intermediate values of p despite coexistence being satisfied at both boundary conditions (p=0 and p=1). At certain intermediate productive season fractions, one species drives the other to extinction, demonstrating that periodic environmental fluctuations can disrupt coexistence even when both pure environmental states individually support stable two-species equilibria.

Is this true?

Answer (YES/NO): YES